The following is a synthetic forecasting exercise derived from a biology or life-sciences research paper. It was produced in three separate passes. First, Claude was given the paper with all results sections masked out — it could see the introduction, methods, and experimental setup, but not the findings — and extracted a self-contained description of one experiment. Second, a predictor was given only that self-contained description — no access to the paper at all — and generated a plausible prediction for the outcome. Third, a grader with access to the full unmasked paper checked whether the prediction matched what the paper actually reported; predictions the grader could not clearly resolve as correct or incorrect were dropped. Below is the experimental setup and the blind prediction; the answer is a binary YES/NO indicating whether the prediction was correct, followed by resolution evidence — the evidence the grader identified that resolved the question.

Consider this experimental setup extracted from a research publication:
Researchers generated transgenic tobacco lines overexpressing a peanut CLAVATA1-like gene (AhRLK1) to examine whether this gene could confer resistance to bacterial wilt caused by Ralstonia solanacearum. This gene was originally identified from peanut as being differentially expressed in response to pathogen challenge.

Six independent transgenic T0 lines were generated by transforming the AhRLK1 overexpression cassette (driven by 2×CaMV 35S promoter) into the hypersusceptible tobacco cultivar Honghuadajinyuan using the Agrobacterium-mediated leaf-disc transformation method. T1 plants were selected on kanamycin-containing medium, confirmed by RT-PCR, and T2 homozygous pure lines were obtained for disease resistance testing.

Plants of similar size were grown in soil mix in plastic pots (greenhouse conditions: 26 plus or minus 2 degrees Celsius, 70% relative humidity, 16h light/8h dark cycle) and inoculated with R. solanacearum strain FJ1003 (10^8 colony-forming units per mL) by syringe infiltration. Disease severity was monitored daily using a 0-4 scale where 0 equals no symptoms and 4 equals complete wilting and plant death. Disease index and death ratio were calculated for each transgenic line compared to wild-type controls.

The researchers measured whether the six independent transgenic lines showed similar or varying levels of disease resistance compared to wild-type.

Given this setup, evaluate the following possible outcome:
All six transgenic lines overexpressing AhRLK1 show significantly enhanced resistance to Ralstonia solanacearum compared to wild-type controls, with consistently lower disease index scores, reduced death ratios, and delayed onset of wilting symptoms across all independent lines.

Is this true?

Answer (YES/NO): YES